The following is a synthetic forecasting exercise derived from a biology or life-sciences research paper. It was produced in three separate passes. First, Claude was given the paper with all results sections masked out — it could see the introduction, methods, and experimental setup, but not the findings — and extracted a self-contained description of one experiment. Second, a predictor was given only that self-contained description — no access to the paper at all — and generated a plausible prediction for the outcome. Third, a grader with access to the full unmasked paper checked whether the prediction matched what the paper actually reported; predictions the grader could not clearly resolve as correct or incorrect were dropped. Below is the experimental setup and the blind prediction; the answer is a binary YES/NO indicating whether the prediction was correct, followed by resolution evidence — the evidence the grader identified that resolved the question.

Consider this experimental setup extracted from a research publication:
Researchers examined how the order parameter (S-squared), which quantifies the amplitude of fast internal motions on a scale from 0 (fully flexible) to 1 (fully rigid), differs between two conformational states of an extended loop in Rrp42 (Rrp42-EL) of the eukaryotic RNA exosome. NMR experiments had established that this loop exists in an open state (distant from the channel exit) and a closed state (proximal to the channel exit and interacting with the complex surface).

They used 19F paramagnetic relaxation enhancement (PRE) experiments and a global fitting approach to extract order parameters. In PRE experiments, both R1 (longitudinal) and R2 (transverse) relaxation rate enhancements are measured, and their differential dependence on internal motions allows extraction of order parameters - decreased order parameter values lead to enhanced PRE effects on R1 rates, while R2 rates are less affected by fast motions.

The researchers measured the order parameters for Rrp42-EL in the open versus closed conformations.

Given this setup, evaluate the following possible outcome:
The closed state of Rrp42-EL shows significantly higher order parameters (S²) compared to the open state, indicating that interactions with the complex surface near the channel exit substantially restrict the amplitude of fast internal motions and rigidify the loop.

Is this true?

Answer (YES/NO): YES